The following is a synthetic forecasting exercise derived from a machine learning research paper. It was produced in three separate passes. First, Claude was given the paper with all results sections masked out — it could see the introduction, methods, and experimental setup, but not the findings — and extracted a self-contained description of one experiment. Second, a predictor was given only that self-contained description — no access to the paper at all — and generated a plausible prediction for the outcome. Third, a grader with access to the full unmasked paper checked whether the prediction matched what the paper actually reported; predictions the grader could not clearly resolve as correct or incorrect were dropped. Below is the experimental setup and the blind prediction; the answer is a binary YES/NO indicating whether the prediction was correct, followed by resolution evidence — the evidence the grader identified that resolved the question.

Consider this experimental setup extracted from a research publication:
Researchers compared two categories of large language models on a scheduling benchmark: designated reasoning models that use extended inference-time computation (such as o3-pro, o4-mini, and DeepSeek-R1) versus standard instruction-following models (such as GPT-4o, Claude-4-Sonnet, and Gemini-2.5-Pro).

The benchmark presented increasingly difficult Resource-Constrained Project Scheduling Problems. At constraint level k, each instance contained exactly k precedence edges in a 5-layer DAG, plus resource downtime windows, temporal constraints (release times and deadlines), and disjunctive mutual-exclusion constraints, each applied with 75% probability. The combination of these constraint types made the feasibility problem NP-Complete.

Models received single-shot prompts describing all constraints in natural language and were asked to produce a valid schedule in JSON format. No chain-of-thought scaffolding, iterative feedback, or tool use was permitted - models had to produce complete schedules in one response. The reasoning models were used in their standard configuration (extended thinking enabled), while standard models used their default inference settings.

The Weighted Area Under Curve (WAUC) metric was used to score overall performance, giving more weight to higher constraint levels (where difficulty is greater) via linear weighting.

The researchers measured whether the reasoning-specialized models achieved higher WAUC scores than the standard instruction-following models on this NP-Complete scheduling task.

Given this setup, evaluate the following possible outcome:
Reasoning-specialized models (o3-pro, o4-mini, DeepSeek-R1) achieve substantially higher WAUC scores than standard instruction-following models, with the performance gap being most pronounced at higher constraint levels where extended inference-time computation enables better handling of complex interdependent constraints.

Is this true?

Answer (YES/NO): NO